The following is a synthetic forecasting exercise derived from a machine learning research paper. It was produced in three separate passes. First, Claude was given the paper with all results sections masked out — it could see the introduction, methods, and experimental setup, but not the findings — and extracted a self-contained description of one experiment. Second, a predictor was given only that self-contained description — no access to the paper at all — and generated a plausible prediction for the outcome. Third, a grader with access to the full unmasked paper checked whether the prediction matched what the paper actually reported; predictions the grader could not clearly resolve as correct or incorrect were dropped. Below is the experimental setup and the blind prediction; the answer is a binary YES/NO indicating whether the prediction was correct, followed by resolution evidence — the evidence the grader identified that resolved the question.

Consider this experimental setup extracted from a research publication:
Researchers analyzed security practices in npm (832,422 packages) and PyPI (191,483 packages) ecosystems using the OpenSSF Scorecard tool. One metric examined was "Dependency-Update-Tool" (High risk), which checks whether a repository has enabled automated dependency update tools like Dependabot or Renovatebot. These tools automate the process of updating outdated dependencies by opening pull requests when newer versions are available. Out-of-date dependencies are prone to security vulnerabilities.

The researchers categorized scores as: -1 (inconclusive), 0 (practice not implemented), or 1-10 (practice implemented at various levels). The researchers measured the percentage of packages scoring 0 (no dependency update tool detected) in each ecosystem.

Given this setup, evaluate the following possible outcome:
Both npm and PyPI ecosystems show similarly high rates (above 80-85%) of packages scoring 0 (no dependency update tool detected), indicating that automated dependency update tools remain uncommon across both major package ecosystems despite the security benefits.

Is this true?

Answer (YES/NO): YES